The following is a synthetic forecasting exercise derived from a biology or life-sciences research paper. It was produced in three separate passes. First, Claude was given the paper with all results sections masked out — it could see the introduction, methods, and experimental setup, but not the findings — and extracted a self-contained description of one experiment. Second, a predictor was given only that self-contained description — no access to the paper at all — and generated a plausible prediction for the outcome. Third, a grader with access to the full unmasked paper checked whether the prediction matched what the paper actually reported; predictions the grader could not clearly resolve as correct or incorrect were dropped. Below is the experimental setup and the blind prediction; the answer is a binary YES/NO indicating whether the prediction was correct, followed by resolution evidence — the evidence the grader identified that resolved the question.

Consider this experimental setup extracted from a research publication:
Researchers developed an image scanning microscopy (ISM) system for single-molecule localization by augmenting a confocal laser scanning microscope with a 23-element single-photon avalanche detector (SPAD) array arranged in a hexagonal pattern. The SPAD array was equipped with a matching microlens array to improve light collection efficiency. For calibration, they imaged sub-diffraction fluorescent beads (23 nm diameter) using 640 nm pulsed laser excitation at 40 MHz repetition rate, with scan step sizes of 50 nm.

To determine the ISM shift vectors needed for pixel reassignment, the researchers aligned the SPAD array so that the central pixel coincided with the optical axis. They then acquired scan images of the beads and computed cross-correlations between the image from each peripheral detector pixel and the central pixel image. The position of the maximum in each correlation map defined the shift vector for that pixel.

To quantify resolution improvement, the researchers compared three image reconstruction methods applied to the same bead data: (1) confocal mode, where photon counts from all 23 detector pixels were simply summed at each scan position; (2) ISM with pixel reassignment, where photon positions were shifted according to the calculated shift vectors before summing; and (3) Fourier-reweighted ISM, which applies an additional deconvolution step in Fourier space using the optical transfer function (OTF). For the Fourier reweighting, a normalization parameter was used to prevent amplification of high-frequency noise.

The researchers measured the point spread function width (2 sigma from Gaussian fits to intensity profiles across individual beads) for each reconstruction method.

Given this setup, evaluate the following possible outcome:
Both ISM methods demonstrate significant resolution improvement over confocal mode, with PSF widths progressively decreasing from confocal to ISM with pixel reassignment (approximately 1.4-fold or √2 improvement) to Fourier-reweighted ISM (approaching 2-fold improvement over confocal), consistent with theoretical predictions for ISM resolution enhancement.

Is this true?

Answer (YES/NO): NO